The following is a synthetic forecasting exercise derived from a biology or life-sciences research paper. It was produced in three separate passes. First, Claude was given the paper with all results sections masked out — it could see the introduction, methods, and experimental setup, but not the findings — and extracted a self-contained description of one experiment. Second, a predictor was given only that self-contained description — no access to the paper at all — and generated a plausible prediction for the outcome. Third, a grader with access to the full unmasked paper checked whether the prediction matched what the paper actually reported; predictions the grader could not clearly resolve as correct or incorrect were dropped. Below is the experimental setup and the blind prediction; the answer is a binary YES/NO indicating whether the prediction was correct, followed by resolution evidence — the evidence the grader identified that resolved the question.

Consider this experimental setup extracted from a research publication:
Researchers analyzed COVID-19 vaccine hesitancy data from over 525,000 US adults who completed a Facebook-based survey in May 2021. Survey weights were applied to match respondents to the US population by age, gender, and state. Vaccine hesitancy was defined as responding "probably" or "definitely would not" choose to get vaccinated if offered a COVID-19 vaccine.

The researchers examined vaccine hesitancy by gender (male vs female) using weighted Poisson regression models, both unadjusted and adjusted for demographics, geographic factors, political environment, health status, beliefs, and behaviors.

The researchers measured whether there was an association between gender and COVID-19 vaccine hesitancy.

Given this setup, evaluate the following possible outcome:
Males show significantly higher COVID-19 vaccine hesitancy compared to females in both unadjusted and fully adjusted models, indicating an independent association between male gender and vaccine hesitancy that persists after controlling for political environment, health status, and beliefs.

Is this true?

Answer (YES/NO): NO